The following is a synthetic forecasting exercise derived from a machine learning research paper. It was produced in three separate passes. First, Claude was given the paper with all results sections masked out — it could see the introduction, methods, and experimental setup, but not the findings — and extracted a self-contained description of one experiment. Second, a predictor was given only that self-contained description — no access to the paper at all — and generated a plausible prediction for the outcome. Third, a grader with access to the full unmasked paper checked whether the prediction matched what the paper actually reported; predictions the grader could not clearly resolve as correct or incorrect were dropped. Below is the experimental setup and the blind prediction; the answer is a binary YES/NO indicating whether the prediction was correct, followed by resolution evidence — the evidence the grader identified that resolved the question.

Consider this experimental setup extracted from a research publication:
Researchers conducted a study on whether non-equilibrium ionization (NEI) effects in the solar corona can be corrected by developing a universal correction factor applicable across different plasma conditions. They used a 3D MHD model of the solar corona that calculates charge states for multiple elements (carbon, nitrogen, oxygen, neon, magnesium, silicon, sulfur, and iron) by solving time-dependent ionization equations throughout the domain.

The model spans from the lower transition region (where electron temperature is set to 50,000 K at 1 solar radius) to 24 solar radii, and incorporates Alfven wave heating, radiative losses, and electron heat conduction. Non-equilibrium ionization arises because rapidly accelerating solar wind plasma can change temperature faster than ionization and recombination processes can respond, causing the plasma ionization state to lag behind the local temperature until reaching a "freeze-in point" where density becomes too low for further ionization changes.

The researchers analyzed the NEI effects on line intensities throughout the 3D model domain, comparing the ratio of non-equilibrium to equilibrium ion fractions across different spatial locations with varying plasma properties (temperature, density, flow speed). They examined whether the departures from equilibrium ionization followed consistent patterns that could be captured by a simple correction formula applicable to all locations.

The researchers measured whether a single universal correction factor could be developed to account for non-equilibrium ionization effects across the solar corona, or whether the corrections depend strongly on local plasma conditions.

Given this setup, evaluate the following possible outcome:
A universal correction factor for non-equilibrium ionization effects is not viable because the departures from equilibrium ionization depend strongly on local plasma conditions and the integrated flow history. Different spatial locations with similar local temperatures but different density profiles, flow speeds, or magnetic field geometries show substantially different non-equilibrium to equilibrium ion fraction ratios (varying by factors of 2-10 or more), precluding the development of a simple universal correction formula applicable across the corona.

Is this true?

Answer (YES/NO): YES